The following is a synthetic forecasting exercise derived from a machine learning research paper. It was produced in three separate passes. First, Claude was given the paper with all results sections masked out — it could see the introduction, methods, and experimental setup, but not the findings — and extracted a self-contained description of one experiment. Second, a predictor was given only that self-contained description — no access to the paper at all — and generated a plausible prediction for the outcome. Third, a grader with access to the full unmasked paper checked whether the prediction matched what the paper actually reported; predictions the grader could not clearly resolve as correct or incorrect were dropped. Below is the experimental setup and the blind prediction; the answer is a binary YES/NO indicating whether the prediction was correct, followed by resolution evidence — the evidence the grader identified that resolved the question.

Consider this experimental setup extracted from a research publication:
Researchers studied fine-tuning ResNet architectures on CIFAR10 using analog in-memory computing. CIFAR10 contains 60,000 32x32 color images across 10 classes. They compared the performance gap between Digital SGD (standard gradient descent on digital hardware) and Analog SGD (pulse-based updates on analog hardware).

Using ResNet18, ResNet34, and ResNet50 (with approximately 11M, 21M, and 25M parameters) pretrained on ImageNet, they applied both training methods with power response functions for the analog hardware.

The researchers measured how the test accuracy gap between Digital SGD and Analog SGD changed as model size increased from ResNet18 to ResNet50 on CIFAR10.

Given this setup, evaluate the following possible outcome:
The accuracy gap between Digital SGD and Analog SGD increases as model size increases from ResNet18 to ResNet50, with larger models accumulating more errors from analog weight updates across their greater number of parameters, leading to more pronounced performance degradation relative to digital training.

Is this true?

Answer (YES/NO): NO